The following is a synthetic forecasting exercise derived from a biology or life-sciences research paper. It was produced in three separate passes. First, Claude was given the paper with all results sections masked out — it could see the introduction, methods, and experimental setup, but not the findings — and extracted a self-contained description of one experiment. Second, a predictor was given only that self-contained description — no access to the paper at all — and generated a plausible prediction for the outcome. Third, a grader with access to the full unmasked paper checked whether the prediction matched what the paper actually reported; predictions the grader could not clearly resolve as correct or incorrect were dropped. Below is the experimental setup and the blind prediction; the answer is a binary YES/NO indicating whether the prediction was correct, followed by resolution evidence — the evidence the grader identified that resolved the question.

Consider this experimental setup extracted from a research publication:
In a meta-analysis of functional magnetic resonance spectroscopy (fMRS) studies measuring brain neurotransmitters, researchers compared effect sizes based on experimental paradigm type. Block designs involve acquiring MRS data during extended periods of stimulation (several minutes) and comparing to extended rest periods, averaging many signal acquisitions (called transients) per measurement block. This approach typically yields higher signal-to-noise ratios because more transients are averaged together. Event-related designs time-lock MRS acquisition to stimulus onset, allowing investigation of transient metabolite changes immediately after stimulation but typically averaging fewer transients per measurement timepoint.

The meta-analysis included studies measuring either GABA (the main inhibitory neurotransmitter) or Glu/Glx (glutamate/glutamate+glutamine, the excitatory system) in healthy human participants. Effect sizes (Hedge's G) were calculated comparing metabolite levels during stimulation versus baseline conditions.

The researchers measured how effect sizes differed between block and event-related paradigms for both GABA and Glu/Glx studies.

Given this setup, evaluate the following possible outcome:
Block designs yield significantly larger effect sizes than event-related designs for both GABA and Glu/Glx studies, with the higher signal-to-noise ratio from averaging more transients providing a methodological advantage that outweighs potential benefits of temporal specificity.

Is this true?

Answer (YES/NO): NO